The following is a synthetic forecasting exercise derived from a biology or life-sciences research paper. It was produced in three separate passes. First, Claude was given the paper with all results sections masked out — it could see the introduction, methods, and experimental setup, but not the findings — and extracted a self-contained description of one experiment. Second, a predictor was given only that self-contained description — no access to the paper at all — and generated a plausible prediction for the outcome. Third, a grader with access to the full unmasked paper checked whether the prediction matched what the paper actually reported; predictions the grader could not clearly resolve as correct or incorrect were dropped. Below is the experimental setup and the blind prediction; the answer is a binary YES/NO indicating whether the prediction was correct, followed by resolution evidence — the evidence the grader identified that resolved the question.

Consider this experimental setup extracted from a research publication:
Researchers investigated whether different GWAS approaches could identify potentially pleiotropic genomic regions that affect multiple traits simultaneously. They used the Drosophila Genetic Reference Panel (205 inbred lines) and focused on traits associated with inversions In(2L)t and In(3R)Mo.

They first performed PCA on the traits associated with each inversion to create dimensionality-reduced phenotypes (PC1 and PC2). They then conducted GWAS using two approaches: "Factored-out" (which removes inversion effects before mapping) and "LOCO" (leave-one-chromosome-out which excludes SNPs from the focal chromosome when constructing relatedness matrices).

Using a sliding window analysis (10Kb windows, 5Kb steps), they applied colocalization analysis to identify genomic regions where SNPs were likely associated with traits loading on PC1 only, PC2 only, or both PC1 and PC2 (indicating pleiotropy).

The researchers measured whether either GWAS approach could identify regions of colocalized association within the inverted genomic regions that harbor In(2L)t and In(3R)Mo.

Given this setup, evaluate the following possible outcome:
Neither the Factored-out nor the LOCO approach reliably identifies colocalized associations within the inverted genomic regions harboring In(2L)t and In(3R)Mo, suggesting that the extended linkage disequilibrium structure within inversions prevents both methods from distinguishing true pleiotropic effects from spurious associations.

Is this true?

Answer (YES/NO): NO